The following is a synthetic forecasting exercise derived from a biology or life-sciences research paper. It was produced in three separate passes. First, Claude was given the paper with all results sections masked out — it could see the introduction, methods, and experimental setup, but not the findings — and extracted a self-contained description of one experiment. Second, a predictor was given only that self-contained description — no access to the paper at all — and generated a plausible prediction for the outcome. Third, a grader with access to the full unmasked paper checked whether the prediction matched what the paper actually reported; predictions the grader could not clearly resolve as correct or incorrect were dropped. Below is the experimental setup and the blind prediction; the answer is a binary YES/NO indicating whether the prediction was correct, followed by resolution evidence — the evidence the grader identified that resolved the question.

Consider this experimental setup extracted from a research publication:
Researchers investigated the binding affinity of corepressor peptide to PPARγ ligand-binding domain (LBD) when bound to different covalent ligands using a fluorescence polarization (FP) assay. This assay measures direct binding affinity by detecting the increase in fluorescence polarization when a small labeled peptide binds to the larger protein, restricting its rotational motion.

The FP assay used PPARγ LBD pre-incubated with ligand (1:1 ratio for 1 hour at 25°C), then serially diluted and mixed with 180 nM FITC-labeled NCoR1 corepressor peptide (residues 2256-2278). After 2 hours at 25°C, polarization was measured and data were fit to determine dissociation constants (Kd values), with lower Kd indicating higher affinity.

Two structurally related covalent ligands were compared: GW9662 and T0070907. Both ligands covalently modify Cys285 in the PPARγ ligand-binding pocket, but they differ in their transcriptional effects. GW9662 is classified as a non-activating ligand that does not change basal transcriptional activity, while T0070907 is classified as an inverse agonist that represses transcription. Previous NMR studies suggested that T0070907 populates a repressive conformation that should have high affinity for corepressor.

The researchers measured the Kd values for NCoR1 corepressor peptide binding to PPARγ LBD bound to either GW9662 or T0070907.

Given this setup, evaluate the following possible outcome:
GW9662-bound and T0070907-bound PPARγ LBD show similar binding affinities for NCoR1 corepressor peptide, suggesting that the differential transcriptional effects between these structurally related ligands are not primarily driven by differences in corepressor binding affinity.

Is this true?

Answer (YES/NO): NO